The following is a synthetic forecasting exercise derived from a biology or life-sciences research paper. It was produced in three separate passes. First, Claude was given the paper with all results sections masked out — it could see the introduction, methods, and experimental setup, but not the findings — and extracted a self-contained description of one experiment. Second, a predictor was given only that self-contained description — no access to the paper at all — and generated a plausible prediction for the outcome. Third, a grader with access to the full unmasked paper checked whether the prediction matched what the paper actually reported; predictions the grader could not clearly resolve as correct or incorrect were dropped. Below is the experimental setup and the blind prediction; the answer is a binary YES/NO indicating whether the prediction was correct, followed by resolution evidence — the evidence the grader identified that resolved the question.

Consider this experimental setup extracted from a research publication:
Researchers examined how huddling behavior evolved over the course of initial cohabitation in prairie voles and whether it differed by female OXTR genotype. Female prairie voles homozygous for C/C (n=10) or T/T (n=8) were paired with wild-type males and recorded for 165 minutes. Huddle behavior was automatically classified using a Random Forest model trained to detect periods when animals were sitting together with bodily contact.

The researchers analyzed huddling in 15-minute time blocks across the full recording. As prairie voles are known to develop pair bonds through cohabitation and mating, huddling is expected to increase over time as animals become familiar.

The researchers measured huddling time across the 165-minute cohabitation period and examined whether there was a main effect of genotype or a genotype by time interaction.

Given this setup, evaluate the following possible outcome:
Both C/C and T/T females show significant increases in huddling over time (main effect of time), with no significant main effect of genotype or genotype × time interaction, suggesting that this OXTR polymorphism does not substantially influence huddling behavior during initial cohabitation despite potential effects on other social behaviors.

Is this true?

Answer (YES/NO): YES